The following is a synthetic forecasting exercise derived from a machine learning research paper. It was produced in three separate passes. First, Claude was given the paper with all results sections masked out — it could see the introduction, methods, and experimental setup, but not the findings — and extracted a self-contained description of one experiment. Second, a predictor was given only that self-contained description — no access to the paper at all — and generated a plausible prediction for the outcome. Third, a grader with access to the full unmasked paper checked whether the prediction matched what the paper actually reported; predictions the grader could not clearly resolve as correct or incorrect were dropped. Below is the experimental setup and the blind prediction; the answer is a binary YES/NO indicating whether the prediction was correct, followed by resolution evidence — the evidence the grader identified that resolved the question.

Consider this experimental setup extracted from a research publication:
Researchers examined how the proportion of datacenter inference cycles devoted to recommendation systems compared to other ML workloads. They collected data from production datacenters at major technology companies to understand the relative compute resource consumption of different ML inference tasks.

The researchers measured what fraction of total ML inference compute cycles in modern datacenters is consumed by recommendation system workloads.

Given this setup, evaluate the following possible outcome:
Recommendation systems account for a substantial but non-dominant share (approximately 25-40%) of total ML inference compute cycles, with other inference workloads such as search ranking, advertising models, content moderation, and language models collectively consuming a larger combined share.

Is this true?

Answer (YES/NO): NO